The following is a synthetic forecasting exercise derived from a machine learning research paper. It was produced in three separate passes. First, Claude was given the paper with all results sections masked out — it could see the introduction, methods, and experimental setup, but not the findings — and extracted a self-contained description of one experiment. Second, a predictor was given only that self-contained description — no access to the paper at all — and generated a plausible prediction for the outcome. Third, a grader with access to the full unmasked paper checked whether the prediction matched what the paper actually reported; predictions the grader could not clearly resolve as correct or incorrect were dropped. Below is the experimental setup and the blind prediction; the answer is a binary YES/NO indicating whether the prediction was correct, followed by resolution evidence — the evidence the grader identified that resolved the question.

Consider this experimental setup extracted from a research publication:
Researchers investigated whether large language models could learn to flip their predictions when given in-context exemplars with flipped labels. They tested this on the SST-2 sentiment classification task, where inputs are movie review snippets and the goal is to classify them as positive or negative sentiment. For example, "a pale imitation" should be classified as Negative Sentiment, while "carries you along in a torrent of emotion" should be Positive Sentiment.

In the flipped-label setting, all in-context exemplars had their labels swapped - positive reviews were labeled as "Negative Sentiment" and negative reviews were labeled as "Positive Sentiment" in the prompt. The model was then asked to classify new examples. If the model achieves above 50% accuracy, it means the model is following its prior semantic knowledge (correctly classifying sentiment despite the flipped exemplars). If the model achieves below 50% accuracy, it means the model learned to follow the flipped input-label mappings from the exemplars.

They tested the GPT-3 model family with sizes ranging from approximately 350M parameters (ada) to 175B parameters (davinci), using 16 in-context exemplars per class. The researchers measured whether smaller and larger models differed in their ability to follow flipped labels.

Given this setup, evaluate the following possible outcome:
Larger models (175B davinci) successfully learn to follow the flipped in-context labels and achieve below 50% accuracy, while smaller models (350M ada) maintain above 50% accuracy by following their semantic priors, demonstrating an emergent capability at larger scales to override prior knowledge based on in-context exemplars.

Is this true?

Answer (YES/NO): NO